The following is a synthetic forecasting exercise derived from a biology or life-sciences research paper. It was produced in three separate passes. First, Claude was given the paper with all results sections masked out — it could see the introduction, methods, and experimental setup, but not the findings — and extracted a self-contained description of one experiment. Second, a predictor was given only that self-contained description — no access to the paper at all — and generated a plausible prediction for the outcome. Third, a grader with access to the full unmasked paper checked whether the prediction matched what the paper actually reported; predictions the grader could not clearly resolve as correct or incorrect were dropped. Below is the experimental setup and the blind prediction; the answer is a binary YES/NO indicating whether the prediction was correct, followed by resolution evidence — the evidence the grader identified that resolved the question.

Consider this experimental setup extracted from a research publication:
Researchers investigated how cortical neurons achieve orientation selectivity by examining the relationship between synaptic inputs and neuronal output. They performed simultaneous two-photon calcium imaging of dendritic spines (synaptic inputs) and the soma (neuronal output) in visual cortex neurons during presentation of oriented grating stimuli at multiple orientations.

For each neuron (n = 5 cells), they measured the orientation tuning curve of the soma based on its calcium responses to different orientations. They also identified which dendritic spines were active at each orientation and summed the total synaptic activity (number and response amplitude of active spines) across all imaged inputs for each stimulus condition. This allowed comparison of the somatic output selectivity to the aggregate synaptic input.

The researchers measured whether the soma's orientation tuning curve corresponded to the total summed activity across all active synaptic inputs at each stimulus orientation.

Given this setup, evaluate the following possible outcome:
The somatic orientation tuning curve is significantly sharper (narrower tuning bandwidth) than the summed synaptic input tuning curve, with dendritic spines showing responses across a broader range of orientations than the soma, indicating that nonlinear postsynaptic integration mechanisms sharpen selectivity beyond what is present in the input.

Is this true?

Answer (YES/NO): NO